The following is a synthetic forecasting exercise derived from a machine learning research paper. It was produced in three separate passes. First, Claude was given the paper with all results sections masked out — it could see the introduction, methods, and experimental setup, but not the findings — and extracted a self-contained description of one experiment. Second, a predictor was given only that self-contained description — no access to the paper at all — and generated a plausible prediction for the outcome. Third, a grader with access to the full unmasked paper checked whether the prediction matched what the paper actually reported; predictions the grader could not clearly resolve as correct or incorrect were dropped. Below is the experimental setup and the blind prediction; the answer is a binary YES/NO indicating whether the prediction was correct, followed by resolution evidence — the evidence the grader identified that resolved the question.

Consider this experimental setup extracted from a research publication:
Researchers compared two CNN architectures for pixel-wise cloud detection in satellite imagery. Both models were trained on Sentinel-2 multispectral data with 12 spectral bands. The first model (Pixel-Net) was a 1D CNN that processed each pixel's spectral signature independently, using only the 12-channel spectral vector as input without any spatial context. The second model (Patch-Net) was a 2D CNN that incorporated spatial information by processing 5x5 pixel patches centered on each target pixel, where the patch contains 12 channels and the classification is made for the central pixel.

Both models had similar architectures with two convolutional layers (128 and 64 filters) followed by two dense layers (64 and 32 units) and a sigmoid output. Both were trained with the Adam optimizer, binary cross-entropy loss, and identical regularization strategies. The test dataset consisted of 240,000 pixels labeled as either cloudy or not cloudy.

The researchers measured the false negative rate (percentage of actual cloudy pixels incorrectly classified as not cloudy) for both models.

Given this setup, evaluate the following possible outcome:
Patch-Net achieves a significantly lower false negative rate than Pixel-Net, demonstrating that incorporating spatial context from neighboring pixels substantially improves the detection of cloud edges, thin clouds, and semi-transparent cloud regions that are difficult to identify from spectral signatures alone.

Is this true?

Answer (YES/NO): YES